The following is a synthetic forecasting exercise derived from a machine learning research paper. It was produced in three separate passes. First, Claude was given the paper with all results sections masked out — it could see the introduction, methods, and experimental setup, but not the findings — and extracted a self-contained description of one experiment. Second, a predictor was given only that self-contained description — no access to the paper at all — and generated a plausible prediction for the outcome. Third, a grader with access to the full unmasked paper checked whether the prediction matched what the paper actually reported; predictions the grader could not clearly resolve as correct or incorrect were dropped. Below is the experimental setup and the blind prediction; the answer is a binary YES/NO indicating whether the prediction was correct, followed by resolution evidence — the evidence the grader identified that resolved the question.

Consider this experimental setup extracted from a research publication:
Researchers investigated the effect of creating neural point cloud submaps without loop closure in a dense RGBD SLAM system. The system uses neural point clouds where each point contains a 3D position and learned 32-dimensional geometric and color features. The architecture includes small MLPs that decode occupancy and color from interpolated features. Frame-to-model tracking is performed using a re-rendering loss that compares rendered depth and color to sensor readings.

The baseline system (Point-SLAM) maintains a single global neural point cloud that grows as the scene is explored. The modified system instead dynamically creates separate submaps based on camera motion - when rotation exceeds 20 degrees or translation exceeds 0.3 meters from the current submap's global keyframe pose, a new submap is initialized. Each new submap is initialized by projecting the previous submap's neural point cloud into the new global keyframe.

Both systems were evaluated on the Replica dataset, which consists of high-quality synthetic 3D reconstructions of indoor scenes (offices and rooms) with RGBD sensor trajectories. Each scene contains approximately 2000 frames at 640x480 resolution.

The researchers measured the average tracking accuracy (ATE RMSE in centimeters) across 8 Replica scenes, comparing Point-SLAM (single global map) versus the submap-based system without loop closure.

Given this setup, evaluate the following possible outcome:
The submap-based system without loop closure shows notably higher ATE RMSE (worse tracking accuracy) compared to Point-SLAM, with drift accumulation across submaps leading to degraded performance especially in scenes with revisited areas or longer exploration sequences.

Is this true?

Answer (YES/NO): NO